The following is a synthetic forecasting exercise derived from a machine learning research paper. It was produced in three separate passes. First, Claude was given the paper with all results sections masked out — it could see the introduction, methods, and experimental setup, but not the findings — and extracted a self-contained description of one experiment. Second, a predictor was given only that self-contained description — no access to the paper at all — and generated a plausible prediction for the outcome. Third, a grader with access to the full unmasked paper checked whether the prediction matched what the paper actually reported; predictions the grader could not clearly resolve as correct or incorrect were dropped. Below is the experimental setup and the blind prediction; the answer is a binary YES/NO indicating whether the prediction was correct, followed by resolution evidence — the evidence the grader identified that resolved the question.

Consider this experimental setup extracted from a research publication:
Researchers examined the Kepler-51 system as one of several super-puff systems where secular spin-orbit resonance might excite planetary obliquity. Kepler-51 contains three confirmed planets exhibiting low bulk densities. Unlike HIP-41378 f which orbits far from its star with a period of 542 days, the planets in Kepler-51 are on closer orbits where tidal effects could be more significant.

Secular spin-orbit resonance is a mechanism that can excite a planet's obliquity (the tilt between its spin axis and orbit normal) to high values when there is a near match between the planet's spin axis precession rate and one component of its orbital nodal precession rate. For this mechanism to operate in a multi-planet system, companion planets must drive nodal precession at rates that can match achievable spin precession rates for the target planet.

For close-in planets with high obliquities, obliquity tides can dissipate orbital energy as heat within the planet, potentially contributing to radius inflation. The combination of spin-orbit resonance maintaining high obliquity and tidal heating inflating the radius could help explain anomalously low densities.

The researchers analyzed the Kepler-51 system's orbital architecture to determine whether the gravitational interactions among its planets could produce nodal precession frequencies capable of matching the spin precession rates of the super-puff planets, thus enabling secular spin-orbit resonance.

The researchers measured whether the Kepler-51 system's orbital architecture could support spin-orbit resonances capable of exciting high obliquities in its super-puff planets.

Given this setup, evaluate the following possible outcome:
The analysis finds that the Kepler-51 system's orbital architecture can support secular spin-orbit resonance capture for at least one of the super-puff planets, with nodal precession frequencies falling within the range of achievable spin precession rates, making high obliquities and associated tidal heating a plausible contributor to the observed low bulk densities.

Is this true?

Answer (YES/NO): YES